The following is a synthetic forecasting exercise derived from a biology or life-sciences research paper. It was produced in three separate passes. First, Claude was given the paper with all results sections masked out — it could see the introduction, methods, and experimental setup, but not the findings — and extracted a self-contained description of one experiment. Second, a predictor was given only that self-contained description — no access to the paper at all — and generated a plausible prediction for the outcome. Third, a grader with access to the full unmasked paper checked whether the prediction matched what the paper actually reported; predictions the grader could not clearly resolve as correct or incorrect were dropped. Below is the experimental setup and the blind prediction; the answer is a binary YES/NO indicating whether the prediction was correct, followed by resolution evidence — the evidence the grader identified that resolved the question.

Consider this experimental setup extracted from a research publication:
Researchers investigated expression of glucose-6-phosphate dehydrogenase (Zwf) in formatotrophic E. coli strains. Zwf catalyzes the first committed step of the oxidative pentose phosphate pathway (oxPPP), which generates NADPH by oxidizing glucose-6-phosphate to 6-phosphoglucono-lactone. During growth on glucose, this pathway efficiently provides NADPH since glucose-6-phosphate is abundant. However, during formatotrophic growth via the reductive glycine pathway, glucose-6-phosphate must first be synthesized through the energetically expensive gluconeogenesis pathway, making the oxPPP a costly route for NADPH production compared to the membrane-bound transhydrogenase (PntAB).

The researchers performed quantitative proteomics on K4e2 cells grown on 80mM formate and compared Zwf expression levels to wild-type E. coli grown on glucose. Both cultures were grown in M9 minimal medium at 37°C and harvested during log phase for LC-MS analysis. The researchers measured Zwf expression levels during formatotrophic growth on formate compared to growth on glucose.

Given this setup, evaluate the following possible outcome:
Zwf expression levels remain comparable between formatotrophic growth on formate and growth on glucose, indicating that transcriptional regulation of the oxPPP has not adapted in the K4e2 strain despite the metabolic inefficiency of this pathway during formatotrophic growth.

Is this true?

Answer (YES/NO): NO